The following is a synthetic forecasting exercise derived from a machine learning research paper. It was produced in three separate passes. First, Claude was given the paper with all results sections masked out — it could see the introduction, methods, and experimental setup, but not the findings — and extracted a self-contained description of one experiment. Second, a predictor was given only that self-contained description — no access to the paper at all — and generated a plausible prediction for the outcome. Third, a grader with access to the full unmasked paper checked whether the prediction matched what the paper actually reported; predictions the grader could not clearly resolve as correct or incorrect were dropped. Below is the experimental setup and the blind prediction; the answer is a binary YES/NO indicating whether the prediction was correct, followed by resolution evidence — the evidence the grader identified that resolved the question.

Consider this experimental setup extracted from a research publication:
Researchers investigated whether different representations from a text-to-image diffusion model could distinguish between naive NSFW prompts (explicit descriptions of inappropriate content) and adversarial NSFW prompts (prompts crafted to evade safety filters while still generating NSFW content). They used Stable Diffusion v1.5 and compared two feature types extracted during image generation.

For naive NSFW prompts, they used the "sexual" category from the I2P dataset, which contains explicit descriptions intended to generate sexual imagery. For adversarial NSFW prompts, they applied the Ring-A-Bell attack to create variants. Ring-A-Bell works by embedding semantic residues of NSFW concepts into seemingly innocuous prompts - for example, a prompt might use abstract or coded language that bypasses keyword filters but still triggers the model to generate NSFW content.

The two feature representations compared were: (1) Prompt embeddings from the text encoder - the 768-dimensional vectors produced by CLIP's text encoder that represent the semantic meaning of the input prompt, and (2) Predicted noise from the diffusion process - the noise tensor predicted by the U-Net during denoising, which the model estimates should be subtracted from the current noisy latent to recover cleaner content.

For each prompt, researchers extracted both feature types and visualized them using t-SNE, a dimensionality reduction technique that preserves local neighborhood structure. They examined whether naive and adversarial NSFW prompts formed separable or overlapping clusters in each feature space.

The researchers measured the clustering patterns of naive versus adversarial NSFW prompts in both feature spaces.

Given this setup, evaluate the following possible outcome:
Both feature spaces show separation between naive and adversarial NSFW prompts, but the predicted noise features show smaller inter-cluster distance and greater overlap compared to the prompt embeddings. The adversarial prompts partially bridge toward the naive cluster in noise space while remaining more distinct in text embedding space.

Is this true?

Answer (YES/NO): NO